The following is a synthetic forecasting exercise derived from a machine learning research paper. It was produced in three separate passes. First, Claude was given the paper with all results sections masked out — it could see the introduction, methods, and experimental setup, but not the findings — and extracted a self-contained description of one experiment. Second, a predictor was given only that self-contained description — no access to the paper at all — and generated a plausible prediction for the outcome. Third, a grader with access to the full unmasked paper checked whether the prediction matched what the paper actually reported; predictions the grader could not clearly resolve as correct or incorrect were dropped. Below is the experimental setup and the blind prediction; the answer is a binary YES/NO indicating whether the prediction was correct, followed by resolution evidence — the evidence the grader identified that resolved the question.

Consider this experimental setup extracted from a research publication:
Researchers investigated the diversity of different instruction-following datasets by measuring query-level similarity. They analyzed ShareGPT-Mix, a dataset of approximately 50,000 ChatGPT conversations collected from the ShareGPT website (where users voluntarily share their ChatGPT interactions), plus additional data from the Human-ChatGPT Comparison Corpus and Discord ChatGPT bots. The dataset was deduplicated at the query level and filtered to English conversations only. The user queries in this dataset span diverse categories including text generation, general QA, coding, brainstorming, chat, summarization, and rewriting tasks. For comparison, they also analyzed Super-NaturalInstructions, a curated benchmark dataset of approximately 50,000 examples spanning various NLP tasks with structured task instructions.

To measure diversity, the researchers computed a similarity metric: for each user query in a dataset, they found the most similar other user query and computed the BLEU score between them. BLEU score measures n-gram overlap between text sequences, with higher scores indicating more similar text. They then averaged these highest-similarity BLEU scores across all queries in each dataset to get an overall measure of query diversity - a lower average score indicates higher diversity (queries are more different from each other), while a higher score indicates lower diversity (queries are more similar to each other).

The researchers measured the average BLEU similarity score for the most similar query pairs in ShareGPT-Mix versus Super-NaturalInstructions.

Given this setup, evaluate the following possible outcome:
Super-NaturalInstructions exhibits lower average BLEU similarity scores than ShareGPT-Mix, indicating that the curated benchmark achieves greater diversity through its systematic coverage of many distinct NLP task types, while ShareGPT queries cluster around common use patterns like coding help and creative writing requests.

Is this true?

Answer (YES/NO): NO